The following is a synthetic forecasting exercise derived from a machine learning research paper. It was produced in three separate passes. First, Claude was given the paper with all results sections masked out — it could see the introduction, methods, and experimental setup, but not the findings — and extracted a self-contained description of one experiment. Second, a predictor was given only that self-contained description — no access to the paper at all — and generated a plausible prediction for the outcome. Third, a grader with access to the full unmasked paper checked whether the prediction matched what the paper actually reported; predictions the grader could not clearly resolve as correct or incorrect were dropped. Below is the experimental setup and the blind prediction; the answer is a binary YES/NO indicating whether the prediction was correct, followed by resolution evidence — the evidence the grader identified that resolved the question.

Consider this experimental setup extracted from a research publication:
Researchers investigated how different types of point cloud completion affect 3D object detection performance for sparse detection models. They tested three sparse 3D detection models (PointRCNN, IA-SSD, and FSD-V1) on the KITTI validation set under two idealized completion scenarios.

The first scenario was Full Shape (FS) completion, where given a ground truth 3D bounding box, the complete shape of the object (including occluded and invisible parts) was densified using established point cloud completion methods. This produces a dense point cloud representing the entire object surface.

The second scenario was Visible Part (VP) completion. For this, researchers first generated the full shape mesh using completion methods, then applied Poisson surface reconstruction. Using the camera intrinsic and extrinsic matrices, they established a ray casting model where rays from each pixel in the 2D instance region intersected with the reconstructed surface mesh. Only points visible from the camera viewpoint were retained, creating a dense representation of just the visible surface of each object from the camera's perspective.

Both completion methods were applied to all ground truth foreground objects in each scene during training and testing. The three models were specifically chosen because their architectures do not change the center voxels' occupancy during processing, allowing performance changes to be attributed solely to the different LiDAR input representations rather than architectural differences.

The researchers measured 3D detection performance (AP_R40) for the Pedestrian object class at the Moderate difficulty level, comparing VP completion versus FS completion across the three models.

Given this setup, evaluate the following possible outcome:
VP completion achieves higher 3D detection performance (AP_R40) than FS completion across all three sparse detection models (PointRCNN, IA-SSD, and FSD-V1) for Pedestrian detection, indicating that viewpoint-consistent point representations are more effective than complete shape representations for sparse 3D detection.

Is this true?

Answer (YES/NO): YES